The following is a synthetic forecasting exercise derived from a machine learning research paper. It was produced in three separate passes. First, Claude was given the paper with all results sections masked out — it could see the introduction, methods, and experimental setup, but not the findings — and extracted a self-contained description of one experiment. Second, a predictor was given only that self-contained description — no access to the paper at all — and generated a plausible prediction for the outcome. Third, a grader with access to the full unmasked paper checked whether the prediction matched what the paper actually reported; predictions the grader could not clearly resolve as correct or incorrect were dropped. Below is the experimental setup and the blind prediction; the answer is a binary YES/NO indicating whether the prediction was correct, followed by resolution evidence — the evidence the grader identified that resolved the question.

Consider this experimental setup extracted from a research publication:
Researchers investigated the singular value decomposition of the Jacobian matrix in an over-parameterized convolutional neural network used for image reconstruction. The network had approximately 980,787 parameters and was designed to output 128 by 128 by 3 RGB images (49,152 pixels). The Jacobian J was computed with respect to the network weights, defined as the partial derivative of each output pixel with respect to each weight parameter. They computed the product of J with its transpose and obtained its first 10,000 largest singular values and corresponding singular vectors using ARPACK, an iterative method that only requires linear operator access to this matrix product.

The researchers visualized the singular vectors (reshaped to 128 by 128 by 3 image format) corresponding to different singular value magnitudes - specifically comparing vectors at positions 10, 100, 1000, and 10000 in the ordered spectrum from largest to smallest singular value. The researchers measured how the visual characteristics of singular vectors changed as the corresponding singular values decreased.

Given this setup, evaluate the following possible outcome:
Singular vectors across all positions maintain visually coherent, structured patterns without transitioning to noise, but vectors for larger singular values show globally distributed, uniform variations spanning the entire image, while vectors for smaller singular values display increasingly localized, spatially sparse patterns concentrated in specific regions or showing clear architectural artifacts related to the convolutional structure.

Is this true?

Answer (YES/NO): NO